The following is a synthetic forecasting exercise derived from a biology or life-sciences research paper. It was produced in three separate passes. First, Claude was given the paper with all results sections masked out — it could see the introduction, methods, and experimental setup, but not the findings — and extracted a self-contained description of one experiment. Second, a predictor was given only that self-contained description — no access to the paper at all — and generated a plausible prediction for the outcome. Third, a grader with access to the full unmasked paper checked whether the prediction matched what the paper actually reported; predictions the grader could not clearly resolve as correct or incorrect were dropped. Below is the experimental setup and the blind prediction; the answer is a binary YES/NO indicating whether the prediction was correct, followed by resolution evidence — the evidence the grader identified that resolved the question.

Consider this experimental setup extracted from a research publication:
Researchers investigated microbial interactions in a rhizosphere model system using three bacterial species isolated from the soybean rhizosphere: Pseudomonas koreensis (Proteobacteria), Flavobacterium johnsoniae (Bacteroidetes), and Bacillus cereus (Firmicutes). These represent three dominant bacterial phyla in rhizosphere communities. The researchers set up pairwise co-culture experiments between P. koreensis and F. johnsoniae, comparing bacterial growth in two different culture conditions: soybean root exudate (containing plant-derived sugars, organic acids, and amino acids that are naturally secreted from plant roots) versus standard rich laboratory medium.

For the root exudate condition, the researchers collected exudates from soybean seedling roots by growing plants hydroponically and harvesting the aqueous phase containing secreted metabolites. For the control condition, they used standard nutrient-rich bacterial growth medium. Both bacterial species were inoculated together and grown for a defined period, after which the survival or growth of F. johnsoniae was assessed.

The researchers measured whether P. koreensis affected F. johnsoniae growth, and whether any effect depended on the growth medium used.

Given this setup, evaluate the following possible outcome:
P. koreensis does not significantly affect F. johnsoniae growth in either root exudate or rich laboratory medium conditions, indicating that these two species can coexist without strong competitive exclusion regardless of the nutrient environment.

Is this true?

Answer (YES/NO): NO